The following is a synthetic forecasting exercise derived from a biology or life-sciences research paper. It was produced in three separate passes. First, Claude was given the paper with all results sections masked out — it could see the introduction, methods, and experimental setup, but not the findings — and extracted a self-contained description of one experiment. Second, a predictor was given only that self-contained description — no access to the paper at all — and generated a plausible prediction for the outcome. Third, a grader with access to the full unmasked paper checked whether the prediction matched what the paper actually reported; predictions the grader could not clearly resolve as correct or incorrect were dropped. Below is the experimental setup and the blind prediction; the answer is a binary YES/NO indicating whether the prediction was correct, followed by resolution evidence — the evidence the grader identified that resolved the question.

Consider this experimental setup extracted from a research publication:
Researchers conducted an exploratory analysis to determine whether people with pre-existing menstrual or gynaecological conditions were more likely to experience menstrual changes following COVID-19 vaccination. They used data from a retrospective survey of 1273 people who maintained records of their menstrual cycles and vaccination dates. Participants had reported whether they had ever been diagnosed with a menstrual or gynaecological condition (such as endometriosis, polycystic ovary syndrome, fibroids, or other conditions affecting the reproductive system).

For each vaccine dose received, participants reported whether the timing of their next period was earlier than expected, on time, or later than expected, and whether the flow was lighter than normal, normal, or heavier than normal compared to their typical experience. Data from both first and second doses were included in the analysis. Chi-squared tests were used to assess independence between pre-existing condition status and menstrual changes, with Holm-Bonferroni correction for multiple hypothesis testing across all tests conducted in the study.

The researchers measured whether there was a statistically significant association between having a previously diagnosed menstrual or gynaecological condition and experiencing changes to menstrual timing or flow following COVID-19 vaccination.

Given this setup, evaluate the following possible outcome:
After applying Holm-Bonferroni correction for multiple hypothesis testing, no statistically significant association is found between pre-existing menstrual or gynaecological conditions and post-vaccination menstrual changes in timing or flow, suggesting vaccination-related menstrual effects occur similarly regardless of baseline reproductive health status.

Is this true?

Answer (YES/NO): NO